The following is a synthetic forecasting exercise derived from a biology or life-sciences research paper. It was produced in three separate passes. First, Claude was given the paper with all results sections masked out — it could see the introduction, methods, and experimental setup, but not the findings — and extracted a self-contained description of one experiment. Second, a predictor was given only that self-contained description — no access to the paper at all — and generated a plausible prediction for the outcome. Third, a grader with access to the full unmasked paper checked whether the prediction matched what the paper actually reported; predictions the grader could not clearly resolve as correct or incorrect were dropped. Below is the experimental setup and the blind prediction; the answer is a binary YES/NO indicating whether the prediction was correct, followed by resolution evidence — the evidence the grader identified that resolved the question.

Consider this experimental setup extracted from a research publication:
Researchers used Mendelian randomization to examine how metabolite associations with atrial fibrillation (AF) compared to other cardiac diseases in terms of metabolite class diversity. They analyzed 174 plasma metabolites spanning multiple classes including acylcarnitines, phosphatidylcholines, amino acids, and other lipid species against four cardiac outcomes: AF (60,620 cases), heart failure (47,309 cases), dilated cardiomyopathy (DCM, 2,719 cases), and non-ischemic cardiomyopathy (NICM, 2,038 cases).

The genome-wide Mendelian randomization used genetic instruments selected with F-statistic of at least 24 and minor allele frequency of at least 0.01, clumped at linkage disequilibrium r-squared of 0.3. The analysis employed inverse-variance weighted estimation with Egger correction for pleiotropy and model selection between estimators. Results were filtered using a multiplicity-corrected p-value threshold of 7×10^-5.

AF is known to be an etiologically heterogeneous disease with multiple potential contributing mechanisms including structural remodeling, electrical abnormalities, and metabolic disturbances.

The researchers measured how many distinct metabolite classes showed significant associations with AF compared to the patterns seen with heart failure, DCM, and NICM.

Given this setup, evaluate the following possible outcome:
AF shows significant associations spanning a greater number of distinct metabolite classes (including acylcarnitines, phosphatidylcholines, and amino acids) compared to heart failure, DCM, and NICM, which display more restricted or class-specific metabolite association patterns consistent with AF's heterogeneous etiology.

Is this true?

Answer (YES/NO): YES